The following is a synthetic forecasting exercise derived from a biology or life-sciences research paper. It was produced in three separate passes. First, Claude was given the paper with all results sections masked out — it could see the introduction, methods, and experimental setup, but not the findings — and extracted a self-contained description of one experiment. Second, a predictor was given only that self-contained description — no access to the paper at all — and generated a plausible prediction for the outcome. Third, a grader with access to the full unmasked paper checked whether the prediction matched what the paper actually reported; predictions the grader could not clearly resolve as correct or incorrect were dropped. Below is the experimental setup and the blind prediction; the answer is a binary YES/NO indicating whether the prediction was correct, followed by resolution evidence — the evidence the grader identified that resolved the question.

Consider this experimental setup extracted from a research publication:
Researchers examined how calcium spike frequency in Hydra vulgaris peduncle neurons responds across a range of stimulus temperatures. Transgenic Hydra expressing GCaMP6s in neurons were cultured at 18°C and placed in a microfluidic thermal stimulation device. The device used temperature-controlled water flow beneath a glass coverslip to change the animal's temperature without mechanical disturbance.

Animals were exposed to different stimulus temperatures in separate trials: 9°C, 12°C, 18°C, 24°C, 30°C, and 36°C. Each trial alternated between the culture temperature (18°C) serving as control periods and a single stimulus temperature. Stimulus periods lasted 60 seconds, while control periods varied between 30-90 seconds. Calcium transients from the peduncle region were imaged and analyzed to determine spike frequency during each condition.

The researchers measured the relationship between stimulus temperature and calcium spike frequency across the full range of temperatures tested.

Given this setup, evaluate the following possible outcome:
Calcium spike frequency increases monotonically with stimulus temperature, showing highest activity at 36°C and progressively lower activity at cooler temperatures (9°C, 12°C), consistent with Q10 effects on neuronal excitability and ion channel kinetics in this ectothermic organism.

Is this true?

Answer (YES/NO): YES